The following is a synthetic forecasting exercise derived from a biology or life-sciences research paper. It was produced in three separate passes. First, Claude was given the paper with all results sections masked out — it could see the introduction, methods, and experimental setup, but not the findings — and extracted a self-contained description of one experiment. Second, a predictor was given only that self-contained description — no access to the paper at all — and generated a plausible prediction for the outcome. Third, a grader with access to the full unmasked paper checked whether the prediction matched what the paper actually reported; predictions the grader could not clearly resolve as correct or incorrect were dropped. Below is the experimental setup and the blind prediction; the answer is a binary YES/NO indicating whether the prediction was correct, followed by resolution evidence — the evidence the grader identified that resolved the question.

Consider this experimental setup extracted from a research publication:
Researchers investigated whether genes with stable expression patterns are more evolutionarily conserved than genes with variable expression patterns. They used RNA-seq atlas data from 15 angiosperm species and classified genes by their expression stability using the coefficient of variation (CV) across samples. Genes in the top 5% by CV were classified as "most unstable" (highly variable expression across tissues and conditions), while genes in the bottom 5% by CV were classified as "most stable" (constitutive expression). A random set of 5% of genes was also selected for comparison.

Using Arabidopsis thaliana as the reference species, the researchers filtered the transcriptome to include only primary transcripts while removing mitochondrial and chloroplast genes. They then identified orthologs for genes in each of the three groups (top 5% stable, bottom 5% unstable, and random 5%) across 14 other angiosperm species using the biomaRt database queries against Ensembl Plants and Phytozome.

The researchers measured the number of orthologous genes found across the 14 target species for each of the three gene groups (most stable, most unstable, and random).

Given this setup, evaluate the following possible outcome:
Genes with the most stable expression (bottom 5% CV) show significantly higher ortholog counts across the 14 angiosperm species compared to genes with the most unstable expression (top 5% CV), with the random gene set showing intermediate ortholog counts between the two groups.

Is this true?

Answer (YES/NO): YES